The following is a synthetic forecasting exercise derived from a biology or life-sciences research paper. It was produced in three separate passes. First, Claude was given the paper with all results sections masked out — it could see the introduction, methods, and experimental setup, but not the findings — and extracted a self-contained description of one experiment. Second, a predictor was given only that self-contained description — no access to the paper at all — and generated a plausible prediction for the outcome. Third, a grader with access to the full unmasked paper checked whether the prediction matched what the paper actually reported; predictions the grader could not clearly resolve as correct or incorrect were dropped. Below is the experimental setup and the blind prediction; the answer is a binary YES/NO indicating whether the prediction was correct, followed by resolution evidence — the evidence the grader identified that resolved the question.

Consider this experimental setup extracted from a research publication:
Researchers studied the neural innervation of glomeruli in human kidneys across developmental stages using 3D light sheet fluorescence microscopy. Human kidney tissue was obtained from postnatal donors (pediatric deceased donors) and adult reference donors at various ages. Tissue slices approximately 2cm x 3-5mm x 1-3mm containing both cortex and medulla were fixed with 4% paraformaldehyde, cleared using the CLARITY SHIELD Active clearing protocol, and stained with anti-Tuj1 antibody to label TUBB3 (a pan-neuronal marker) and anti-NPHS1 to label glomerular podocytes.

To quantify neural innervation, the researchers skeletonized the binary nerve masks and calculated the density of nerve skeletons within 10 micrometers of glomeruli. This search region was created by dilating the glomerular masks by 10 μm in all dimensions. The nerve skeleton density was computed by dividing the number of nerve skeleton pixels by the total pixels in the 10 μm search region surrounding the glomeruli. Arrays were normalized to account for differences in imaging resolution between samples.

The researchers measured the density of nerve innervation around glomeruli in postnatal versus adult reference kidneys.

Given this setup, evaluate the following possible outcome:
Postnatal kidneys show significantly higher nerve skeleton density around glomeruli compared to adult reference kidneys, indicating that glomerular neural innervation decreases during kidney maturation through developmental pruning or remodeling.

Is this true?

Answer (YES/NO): NO